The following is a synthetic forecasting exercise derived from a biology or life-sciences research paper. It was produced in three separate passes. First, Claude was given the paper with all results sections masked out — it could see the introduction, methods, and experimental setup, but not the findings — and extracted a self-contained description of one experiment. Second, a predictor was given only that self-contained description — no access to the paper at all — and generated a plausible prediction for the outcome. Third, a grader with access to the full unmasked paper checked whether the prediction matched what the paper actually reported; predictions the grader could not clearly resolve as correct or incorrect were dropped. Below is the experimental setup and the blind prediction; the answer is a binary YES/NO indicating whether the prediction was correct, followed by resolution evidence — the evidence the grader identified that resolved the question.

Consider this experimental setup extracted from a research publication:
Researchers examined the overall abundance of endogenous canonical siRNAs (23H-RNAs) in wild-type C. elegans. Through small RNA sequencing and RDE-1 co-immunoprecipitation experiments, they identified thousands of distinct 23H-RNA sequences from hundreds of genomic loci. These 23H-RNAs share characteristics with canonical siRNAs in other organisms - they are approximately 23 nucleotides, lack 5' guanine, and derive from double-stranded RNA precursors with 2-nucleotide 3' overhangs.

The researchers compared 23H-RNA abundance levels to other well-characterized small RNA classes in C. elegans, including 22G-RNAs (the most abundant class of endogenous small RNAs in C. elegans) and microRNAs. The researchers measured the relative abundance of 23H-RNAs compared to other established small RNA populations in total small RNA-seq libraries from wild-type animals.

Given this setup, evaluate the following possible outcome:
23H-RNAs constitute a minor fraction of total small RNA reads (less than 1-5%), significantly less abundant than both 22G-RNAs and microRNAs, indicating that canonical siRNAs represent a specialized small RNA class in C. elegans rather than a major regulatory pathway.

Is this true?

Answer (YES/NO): YES